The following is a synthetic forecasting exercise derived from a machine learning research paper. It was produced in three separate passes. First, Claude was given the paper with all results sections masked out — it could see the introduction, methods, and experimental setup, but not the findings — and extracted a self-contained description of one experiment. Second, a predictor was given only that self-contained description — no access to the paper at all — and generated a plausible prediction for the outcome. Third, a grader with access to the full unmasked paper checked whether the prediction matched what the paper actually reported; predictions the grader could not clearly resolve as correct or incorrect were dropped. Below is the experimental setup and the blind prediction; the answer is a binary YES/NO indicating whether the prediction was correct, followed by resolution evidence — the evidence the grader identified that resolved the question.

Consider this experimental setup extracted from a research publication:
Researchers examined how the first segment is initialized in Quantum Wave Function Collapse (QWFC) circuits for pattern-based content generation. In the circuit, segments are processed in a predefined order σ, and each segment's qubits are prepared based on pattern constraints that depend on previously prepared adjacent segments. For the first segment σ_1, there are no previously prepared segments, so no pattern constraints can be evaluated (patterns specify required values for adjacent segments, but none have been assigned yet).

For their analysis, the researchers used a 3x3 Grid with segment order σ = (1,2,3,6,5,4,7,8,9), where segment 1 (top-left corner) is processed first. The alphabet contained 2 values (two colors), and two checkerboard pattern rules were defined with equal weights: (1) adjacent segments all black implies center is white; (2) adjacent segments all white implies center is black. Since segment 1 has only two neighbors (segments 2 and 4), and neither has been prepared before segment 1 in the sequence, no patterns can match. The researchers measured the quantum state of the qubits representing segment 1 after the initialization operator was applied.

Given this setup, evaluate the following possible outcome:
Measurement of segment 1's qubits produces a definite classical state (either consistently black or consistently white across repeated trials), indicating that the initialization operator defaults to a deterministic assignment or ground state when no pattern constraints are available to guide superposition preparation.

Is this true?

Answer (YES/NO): NO